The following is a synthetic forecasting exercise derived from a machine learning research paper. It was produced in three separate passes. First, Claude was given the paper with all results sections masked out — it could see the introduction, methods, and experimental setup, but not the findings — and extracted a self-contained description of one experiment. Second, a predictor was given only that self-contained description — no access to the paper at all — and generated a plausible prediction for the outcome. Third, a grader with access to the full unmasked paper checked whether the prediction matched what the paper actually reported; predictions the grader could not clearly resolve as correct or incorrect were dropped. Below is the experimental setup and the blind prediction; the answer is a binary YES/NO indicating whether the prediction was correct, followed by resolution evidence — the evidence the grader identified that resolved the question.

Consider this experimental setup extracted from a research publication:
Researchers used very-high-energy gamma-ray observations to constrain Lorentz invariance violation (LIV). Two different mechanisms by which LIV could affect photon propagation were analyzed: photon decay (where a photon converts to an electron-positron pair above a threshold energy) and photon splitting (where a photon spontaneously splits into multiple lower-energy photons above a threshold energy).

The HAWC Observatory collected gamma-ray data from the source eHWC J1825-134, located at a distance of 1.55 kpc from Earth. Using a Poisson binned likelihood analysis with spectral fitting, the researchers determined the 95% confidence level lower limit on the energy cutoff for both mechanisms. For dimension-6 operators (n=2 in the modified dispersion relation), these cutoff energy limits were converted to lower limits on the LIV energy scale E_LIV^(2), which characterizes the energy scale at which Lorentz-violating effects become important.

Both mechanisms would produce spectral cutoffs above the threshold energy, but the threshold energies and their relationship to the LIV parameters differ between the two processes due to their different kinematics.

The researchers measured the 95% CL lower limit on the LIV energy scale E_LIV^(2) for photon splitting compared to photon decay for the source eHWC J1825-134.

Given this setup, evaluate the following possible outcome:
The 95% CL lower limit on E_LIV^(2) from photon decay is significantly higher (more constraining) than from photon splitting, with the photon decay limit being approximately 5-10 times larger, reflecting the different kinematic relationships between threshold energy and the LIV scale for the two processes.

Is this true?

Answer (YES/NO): NO